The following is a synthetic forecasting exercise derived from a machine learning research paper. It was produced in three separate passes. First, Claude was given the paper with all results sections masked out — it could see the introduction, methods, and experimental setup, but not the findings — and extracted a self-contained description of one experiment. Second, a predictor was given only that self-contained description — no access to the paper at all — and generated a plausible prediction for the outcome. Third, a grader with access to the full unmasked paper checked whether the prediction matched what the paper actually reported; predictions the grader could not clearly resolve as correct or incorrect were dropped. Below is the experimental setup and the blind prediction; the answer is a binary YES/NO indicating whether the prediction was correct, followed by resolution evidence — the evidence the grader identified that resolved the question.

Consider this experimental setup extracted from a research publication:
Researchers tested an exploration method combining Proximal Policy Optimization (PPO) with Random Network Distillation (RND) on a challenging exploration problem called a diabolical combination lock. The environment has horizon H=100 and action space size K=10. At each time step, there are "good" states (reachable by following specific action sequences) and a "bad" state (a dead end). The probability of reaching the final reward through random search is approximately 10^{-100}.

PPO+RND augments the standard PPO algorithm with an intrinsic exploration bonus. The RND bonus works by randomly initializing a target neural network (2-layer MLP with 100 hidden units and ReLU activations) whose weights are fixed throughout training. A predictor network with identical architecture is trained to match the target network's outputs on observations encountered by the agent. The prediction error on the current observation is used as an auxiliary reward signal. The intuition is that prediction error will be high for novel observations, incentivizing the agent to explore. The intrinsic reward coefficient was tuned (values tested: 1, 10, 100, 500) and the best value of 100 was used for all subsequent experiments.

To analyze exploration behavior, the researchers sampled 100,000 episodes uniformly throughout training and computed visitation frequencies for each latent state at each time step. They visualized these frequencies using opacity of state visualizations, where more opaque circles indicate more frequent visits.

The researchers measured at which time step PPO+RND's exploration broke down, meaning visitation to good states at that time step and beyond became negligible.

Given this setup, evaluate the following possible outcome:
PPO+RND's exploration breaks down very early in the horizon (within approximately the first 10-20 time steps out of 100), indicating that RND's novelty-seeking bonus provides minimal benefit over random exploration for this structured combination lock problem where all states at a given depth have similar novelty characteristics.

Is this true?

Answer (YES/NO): NO